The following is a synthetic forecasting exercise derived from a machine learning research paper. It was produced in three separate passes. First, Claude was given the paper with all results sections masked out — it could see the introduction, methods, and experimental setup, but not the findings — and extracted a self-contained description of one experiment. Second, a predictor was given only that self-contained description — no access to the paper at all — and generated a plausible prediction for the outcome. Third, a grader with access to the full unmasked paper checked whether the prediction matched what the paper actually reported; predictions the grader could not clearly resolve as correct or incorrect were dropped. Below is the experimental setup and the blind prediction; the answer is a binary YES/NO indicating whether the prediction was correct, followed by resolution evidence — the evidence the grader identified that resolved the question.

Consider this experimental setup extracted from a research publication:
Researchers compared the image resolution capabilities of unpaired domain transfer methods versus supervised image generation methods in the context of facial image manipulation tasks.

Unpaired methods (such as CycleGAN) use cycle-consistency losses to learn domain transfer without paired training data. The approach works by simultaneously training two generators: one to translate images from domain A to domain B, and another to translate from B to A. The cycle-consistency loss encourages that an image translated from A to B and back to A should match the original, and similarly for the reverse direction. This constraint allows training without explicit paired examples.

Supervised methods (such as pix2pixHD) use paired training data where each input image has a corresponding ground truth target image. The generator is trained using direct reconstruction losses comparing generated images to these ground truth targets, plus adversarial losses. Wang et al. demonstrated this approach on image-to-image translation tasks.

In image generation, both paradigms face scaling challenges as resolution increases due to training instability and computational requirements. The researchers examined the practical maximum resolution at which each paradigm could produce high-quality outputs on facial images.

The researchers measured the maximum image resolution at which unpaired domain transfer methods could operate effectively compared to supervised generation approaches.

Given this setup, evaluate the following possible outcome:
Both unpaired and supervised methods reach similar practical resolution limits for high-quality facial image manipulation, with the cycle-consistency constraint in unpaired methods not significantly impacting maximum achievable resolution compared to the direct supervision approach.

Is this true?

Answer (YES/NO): NO